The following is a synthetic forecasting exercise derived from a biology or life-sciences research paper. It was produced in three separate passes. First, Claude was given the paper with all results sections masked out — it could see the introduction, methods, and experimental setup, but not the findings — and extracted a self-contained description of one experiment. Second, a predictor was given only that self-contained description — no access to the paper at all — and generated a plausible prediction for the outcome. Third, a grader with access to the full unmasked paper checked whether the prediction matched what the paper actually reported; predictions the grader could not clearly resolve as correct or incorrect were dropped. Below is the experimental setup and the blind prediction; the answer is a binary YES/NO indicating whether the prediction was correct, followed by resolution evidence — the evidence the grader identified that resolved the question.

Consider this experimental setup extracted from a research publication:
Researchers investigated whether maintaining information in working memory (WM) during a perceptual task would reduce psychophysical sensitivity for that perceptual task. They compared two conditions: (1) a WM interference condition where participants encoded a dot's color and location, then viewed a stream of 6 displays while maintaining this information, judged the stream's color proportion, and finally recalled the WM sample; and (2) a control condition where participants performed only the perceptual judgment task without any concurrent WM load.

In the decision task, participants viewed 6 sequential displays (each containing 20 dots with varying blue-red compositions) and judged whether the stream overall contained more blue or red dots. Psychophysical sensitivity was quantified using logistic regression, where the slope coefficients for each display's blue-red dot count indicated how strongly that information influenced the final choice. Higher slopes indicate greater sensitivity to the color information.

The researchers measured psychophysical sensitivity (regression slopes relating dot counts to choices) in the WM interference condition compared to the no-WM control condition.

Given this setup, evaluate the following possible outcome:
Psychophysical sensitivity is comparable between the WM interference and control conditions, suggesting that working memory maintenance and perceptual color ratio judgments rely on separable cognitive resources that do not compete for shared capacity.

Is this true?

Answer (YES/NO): YES